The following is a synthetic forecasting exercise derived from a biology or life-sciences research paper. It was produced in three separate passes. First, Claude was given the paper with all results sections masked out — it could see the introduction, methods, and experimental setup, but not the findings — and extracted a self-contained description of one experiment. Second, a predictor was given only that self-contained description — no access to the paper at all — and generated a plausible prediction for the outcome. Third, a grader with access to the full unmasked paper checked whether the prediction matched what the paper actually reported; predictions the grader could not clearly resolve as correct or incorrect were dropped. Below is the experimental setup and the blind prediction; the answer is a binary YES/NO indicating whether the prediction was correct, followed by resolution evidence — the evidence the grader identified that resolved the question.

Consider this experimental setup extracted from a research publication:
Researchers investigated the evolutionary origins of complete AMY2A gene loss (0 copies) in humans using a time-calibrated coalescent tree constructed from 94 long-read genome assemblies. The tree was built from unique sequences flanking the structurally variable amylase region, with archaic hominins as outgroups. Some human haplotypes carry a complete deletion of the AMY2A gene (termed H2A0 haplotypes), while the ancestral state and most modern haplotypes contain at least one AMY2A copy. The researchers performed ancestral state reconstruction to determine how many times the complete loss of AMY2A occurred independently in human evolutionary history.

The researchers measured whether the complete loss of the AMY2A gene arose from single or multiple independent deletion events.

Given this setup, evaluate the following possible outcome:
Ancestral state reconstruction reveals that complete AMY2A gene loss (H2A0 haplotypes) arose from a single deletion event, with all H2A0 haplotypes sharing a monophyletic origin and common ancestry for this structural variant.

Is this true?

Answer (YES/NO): YES